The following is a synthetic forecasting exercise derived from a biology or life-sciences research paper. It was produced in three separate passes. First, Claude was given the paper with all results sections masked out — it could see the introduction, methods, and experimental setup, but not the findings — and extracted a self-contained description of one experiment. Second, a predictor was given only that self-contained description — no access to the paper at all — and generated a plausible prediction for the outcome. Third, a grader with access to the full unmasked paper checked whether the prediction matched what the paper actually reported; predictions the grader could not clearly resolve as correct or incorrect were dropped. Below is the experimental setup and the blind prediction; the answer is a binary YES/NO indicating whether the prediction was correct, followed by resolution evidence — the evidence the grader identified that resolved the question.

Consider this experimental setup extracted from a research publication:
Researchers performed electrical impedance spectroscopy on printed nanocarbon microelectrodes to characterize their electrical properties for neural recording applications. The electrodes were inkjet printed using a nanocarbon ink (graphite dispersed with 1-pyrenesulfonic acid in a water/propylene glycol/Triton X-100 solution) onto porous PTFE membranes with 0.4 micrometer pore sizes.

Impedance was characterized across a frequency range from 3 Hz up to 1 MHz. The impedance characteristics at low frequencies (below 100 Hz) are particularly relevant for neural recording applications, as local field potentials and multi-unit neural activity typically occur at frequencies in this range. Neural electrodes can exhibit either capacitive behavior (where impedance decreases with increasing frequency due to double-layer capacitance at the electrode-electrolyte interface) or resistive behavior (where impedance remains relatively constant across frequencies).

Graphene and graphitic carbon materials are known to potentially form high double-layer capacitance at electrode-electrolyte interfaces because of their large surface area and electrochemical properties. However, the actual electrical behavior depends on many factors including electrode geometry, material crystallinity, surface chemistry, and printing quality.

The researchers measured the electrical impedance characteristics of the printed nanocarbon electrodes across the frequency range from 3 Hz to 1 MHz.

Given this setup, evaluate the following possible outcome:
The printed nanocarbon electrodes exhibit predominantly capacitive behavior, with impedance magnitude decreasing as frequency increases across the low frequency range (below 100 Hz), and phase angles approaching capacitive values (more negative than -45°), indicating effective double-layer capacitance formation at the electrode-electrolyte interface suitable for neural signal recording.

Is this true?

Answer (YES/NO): NO